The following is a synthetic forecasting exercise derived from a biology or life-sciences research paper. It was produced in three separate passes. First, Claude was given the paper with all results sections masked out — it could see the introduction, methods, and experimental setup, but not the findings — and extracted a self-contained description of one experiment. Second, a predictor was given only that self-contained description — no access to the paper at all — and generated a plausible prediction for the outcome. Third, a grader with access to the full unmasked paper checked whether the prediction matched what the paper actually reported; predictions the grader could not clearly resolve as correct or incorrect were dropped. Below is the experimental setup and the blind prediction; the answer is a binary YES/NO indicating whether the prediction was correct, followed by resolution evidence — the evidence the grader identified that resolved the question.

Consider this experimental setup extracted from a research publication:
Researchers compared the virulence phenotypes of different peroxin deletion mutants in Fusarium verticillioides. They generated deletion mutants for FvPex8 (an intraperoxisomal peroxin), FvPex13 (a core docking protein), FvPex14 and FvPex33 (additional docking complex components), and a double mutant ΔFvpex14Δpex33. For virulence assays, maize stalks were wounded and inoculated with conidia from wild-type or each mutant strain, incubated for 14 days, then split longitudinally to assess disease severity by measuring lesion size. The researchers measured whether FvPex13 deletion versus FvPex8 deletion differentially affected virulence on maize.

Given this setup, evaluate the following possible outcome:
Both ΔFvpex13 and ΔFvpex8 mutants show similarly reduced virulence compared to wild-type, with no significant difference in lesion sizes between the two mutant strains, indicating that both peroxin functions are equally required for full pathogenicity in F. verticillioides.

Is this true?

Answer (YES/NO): NO